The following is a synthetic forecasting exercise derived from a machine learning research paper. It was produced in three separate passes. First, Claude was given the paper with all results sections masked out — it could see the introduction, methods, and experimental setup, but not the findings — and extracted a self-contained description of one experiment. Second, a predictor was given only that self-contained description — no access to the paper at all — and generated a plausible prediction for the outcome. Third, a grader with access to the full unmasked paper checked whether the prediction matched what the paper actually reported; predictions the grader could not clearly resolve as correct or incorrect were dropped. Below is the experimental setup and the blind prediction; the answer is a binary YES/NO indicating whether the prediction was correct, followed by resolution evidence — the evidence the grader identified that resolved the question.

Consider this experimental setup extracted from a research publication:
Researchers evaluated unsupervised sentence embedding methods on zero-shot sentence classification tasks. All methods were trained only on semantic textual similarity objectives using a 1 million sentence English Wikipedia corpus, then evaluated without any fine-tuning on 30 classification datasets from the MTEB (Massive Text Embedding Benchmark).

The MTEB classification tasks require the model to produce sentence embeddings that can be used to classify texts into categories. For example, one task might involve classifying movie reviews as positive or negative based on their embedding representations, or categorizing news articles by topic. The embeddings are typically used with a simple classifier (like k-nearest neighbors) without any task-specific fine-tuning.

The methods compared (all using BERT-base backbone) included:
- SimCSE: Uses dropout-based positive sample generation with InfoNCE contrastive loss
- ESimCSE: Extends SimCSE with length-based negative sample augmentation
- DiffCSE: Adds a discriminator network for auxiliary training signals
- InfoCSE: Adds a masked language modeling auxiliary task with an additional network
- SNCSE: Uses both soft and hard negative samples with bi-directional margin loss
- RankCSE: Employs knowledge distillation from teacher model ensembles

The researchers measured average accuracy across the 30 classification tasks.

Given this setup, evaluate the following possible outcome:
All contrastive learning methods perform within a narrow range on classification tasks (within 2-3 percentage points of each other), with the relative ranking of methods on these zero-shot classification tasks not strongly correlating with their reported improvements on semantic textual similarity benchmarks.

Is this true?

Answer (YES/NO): YES